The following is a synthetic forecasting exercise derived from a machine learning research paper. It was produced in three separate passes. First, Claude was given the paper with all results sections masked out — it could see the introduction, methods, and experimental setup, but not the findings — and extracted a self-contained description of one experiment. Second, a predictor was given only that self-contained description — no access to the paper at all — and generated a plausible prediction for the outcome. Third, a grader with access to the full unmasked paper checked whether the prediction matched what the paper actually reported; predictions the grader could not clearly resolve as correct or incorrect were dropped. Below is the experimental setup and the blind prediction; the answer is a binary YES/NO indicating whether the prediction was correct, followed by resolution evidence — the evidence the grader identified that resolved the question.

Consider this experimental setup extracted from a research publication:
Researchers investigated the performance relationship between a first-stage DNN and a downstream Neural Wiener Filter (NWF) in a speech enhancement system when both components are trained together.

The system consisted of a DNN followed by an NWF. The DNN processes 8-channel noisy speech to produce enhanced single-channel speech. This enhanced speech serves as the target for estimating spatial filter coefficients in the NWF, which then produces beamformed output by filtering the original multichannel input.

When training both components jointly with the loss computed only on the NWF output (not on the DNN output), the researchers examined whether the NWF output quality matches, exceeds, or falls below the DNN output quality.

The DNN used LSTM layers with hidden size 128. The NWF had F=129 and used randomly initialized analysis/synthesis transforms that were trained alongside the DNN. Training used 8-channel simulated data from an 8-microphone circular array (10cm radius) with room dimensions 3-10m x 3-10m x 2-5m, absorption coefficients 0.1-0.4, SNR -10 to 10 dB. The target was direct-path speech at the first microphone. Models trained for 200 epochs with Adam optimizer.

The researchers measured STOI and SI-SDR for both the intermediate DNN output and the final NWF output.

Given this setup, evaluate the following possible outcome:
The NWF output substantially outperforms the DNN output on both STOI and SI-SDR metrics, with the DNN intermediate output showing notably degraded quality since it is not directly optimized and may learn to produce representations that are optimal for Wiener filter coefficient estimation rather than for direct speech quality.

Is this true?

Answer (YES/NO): NO